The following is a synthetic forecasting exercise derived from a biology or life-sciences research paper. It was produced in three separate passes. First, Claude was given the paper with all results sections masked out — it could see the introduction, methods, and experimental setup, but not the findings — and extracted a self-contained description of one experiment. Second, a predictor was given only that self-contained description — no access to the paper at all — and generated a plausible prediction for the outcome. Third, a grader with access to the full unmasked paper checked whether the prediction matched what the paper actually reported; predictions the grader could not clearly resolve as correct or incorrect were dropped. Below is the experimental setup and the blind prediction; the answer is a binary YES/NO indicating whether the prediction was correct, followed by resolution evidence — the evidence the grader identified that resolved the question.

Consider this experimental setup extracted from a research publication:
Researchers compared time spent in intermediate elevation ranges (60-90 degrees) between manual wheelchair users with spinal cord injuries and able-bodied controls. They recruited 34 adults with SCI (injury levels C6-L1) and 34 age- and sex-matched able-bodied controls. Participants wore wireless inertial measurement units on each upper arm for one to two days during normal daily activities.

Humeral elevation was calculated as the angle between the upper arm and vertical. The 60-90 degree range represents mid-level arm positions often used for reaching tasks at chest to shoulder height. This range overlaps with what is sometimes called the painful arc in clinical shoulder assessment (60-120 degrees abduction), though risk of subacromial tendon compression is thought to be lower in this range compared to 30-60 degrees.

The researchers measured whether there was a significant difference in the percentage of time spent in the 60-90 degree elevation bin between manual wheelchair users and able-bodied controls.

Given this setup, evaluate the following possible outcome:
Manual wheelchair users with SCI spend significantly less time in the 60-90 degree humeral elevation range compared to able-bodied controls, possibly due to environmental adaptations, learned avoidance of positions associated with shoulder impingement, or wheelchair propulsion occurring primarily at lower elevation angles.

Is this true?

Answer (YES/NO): NO